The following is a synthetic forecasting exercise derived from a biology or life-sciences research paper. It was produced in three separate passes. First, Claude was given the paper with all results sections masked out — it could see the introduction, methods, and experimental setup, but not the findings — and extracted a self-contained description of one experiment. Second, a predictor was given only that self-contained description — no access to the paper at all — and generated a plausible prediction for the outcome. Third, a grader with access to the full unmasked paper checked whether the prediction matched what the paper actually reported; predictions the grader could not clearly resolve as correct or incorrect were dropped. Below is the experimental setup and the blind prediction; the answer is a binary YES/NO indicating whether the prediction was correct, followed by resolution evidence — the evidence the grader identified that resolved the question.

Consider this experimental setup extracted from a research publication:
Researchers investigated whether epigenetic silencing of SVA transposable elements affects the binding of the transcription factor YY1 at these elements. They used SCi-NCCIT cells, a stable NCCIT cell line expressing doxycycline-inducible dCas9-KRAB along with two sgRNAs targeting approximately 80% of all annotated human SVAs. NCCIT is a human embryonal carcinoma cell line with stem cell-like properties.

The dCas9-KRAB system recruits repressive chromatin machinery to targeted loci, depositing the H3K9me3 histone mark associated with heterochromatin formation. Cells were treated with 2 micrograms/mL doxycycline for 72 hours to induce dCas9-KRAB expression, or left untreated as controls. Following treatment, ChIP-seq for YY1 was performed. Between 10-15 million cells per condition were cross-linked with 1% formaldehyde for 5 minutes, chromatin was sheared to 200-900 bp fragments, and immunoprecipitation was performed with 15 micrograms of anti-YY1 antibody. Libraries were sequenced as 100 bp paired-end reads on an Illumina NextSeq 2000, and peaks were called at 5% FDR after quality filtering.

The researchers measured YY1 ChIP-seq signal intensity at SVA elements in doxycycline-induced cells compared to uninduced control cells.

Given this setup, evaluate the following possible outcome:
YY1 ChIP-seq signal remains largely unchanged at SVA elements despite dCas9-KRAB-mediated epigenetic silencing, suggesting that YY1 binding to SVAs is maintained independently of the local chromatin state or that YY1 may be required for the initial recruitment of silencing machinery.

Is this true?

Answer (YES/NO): NO